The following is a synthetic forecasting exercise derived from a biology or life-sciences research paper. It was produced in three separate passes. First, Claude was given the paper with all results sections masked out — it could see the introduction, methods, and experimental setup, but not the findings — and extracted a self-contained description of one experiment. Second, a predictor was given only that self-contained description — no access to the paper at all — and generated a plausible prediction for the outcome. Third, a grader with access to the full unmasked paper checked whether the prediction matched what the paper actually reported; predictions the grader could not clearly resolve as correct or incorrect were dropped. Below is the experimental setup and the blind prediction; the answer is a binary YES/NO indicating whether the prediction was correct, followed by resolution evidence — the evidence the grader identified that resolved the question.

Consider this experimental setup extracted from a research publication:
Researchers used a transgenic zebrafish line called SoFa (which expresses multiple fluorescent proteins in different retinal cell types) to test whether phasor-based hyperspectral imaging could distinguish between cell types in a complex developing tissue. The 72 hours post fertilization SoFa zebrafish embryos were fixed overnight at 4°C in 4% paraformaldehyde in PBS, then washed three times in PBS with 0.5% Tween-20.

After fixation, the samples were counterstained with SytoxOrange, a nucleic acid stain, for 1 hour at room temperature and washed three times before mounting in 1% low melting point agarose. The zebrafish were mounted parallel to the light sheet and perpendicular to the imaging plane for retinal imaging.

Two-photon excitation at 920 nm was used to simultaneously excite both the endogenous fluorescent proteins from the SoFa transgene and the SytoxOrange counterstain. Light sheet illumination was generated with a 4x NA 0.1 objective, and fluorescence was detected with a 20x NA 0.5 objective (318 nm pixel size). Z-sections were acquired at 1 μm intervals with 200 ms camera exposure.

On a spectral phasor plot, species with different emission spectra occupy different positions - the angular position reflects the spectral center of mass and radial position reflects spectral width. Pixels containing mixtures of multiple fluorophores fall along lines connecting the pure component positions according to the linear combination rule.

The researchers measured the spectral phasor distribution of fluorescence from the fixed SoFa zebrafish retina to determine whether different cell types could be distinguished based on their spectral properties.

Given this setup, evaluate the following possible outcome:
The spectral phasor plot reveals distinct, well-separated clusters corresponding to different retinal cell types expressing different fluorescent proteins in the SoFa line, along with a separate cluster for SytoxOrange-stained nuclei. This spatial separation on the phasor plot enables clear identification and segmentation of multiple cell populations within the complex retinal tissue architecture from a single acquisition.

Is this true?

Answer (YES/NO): NO